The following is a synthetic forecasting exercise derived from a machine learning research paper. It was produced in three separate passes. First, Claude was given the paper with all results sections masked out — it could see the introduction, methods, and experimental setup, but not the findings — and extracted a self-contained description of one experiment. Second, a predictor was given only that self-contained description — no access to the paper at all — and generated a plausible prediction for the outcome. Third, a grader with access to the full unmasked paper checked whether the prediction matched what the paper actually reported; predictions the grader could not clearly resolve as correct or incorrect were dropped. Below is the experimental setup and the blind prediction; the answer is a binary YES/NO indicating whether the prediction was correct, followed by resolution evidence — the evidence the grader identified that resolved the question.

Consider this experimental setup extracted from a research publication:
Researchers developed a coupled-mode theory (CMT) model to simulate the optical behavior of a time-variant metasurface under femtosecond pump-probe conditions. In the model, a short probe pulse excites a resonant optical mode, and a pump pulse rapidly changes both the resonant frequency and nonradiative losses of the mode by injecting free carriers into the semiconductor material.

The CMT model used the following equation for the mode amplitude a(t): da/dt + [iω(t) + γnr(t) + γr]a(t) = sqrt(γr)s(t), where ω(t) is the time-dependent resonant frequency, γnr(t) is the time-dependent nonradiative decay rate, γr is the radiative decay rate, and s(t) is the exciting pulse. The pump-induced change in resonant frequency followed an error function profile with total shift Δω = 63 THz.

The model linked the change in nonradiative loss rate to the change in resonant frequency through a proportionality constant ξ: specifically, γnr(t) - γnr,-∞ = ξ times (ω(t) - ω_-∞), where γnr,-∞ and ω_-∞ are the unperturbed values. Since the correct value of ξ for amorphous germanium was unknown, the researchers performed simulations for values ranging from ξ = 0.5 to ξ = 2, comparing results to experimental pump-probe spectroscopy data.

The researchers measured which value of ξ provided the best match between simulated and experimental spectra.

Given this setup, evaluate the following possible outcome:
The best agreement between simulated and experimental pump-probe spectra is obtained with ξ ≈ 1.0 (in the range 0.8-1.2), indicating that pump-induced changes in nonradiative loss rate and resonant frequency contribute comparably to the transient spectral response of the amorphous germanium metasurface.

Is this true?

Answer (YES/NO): YES